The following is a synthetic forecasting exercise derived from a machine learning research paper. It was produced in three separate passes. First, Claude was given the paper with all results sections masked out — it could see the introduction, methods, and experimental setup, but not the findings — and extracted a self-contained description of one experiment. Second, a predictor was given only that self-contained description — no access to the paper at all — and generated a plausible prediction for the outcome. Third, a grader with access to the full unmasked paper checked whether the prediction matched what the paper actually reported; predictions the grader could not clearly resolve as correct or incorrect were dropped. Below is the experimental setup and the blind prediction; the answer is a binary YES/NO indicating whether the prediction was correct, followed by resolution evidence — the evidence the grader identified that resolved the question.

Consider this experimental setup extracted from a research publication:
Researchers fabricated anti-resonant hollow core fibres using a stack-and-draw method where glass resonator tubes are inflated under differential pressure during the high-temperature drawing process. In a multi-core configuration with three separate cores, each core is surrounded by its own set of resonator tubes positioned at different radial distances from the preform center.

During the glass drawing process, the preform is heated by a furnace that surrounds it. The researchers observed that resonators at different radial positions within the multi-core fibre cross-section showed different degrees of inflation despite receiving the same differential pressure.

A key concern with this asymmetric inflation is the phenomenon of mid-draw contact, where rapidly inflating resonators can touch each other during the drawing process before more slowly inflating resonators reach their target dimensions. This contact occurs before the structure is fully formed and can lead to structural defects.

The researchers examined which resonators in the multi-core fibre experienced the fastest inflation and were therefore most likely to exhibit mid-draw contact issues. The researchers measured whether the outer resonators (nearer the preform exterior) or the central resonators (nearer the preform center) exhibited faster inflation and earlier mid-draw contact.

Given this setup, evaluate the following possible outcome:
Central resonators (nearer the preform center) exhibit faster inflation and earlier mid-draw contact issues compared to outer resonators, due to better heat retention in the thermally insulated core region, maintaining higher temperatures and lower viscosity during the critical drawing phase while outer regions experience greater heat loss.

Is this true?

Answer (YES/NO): NO